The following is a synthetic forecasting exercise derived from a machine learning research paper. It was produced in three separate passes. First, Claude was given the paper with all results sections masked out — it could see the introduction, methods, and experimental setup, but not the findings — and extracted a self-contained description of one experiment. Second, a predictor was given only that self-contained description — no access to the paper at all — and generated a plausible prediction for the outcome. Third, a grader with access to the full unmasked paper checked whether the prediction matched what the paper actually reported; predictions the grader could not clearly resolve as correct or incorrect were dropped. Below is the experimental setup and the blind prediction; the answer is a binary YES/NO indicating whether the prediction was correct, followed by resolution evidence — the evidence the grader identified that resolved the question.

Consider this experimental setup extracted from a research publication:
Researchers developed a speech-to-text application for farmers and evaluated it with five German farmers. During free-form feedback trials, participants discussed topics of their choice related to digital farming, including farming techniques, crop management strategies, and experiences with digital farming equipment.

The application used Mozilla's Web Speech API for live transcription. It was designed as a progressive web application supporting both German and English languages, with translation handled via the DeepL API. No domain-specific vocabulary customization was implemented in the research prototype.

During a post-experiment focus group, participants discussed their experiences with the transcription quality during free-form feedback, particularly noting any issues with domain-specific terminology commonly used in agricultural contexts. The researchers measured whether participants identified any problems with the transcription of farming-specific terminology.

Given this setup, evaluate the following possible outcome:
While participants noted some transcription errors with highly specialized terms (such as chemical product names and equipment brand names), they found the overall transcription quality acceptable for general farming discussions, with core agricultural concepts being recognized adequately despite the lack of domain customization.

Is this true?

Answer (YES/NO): NO